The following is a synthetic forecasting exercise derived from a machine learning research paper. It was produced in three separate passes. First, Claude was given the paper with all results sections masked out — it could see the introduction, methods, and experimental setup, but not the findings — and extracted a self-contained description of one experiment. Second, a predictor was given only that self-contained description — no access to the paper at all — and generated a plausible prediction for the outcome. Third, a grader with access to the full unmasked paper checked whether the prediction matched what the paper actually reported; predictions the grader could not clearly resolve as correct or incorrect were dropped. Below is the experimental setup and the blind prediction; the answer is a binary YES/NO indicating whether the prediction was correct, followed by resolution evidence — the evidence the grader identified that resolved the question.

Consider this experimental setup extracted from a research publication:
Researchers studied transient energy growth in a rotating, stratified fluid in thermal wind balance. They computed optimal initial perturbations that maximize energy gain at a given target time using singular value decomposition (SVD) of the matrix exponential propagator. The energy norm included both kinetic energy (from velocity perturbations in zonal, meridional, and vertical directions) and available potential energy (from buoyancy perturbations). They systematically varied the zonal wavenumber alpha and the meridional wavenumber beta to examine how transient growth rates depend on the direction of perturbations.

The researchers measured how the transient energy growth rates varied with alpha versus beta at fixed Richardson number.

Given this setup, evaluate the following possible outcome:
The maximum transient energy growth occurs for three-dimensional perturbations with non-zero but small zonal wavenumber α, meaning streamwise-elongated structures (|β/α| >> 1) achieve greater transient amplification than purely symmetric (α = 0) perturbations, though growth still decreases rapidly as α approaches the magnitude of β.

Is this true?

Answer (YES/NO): NO